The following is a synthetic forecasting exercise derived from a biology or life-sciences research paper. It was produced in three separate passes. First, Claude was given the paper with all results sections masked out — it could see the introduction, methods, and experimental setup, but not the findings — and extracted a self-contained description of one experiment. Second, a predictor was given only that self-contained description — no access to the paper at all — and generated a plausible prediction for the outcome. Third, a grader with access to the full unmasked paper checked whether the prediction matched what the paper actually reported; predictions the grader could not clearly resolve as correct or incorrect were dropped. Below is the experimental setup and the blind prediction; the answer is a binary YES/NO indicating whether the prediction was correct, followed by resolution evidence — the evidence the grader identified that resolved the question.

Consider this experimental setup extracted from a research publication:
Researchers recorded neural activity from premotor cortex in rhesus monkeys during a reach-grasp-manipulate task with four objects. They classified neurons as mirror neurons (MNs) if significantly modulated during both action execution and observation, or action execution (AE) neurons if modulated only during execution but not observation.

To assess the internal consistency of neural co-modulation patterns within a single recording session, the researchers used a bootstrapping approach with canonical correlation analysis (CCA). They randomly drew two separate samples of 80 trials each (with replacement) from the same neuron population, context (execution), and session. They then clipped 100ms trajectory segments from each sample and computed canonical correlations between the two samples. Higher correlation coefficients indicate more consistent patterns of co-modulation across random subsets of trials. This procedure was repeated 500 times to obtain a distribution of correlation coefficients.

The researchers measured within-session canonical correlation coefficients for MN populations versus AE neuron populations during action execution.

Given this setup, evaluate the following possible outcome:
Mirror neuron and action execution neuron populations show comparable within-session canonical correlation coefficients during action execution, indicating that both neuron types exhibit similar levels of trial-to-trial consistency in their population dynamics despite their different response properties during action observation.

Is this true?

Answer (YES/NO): NO